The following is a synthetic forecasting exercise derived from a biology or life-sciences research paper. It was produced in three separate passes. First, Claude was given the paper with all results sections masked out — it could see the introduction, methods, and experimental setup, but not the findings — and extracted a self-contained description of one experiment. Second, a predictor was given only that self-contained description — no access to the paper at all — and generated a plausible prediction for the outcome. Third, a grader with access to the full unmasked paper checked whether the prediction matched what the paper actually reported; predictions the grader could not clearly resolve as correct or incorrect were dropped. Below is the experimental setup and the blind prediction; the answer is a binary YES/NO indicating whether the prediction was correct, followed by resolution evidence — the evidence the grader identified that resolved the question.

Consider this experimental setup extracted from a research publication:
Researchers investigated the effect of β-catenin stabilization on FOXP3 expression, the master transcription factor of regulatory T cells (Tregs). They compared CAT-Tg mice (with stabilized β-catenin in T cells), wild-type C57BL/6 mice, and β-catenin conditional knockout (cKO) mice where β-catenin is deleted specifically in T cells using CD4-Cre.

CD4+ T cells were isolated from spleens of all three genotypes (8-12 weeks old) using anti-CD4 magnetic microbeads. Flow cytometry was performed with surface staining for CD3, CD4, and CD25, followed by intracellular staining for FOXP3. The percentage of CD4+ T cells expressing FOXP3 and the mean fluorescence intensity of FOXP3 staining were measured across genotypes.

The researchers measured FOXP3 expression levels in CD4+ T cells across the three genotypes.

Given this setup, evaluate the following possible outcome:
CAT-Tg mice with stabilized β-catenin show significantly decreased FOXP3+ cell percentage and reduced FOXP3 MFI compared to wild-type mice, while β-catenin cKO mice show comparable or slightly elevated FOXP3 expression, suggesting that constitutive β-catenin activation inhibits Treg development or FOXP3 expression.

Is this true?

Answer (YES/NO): NO